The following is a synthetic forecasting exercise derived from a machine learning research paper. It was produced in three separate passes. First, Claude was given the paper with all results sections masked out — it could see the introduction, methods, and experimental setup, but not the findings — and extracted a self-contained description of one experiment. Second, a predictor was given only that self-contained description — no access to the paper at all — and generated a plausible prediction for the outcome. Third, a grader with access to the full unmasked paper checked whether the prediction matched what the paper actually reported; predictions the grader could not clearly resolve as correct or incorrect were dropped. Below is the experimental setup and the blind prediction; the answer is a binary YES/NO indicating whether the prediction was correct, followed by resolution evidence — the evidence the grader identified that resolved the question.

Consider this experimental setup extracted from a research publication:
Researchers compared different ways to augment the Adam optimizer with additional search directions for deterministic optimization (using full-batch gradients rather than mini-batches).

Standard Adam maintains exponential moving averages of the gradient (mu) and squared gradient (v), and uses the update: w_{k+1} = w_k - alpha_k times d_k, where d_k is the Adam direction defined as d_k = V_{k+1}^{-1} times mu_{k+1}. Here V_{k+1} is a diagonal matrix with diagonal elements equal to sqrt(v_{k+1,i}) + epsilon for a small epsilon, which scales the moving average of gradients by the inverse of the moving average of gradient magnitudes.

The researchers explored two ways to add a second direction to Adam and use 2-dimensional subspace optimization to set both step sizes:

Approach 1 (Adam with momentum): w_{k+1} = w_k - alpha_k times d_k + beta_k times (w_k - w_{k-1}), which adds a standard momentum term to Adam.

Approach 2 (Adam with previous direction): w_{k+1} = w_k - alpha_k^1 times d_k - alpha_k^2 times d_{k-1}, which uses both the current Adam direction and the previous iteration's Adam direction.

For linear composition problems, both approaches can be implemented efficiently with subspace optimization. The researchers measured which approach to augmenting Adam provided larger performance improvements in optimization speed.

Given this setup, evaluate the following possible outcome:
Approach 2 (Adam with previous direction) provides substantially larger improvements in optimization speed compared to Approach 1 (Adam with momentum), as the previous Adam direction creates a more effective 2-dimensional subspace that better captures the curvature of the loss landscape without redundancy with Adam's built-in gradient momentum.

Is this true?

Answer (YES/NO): YES